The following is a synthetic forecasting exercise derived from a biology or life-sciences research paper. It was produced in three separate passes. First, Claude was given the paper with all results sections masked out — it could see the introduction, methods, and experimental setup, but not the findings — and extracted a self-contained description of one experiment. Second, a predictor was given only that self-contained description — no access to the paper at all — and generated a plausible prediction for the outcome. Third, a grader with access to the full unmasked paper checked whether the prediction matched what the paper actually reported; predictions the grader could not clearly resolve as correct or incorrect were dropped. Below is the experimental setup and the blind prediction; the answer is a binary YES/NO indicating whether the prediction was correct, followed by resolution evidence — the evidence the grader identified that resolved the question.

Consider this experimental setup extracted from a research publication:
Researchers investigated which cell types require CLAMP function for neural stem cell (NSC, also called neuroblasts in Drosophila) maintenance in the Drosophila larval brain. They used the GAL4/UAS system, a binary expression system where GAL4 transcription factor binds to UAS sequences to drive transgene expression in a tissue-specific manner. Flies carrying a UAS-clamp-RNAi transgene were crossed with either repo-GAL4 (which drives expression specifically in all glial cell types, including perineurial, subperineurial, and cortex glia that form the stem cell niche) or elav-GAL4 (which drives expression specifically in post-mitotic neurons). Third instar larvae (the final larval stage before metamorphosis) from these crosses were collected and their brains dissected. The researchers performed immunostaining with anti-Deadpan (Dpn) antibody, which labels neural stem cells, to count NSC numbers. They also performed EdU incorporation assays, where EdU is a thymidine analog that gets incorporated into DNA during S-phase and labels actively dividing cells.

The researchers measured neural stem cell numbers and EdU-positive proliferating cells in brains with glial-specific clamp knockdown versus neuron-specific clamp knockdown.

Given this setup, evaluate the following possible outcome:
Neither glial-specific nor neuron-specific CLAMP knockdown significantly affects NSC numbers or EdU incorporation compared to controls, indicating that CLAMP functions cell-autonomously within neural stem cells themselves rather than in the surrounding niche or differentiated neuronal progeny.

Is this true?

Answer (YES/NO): NO